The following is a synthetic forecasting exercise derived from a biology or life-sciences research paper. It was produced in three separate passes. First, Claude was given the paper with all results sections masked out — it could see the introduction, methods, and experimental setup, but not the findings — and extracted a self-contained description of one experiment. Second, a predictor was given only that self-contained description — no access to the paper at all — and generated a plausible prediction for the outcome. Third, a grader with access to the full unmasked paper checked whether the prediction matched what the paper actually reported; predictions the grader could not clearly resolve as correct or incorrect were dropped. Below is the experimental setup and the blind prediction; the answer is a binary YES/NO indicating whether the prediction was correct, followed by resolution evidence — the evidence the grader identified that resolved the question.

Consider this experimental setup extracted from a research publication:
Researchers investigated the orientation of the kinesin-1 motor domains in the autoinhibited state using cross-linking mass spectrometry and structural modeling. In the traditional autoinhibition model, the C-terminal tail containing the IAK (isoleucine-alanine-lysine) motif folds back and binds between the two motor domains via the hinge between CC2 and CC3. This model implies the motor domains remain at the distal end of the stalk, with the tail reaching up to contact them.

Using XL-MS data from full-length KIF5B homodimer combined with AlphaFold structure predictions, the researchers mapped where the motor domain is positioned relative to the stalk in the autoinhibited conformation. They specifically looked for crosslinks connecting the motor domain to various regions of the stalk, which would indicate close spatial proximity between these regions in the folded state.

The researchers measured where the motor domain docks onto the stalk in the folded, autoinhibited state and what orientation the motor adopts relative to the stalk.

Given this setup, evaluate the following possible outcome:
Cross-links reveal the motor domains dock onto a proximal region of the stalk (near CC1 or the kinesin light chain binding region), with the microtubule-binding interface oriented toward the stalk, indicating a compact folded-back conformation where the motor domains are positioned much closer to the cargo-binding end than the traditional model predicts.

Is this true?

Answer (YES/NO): NO